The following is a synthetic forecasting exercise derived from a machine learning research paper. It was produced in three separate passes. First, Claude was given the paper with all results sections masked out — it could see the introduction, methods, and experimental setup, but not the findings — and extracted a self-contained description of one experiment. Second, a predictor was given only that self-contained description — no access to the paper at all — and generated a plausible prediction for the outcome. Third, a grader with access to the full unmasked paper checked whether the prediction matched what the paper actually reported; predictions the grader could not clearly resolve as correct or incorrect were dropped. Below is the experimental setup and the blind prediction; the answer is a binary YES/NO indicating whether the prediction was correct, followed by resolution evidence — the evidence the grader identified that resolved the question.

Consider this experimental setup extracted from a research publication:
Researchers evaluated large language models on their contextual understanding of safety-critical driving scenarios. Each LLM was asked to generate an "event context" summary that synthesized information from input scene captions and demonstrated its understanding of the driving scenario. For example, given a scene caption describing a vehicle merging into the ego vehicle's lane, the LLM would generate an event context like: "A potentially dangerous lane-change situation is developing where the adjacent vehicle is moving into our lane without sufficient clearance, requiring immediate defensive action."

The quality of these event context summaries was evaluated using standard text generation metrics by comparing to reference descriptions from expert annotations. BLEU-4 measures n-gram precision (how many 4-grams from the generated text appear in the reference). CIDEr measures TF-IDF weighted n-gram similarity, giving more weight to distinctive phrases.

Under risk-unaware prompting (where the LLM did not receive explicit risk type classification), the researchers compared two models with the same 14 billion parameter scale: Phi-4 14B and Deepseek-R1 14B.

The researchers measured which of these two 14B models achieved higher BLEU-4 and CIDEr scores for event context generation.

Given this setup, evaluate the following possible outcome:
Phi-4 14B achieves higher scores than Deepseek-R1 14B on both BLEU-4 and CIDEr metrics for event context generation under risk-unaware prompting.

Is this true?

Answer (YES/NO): NO